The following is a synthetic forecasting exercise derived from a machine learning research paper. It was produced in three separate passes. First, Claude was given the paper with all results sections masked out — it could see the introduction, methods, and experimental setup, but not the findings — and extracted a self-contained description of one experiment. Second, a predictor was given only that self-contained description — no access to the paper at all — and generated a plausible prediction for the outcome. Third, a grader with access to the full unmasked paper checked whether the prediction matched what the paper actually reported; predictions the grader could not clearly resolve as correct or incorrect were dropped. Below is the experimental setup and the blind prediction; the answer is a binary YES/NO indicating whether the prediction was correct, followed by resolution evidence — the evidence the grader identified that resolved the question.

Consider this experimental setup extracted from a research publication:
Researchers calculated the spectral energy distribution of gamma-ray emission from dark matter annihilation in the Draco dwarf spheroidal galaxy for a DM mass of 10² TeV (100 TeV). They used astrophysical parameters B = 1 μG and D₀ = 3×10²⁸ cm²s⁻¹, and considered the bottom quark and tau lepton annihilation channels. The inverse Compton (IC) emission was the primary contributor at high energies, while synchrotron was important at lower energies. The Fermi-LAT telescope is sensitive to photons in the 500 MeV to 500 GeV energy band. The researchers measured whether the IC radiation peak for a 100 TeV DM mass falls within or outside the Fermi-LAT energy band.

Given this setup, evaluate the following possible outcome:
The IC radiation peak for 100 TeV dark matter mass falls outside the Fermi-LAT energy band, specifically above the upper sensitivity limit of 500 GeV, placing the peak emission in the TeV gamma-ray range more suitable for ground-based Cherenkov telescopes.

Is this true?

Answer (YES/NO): NO